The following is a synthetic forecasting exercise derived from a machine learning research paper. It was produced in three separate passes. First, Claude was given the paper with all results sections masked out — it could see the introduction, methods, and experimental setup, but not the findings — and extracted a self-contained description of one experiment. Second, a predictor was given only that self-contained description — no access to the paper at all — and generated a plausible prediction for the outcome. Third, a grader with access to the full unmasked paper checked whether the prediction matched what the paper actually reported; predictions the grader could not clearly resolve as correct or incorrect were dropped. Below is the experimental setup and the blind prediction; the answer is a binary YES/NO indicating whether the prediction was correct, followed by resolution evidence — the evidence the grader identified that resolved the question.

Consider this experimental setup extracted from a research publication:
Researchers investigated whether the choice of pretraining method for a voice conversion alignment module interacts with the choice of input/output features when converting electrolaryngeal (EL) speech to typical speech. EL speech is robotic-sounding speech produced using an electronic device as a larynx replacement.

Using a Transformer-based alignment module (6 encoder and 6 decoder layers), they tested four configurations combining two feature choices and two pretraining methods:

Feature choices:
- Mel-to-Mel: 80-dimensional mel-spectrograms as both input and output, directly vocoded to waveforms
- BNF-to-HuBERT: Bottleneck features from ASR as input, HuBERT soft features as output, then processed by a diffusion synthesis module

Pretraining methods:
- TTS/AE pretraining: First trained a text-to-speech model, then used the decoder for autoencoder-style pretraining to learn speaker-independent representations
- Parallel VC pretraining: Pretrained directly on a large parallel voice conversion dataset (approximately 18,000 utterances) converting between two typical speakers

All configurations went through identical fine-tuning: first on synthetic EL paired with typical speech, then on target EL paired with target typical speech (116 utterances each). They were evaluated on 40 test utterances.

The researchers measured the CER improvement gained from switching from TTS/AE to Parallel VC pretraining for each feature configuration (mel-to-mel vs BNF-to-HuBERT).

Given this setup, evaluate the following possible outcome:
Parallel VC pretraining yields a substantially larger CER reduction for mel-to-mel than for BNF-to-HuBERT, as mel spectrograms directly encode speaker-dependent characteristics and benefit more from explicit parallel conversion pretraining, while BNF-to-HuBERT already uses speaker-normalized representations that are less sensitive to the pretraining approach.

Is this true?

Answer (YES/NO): NO